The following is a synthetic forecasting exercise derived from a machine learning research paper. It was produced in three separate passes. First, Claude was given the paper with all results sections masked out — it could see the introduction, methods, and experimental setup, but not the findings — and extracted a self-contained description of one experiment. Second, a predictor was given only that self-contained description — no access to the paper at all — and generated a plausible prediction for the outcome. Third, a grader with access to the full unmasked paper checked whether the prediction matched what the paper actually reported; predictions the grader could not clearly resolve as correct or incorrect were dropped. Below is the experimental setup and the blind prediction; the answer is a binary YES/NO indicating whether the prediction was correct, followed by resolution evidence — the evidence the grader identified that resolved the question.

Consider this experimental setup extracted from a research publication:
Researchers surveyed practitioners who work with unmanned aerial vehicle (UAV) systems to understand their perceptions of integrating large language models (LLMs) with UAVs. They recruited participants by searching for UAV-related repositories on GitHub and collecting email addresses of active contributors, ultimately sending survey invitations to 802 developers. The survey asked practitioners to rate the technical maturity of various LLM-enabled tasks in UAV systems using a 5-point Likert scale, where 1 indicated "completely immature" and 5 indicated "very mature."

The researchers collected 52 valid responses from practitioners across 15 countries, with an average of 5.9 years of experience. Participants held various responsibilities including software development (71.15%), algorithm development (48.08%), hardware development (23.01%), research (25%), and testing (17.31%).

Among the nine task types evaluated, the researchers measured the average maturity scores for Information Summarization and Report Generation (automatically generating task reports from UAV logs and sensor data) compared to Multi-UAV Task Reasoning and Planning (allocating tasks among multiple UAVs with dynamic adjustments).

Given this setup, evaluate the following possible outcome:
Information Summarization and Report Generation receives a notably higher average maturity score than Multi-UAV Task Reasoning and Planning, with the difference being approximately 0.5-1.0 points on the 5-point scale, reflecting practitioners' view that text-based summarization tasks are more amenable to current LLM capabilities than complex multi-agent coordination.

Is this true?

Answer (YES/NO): YES